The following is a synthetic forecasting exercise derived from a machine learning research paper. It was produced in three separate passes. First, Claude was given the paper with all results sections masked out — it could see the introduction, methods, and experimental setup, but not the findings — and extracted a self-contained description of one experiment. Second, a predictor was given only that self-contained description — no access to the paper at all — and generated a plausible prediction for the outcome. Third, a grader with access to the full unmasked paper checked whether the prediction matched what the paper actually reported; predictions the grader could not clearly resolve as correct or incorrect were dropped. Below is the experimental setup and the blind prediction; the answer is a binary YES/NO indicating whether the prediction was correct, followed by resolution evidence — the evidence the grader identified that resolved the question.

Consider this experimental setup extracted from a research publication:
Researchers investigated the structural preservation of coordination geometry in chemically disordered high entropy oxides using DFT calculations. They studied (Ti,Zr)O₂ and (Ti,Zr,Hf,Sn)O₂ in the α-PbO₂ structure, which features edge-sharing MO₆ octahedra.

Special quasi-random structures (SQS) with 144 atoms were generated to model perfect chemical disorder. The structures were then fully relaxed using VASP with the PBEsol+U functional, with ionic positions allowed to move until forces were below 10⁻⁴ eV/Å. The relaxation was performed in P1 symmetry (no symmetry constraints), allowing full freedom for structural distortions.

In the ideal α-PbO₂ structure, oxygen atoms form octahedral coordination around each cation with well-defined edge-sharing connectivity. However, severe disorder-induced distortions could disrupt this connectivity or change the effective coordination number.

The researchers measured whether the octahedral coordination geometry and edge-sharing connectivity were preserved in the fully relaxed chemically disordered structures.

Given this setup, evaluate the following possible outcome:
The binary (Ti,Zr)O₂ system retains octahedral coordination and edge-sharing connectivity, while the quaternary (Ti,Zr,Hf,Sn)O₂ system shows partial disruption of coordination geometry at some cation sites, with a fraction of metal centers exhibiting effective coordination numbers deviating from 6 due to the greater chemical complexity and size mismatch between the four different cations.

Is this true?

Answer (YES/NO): NO